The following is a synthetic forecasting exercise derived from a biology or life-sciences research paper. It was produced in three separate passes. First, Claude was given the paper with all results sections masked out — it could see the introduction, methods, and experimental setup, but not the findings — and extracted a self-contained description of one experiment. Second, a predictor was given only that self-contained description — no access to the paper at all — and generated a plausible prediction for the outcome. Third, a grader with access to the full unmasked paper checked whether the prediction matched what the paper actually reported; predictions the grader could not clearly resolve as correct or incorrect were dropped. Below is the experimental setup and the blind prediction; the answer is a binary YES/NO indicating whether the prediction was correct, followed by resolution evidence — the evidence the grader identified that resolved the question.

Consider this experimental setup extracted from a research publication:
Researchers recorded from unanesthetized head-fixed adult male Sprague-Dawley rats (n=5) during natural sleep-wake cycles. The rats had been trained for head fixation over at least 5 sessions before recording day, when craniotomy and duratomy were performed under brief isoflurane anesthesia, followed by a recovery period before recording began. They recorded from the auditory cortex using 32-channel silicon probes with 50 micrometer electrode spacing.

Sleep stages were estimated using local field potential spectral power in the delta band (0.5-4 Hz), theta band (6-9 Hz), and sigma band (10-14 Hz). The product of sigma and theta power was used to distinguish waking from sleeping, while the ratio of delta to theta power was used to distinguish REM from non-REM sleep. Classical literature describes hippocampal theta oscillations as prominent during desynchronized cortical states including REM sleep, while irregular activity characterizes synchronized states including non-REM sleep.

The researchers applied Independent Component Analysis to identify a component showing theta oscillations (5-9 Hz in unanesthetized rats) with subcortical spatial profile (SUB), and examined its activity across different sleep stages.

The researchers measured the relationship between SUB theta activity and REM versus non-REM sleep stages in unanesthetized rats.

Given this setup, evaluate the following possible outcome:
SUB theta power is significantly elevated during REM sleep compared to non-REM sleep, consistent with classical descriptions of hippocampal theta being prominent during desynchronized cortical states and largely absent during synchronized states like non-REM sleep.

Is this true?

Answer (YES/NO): NO